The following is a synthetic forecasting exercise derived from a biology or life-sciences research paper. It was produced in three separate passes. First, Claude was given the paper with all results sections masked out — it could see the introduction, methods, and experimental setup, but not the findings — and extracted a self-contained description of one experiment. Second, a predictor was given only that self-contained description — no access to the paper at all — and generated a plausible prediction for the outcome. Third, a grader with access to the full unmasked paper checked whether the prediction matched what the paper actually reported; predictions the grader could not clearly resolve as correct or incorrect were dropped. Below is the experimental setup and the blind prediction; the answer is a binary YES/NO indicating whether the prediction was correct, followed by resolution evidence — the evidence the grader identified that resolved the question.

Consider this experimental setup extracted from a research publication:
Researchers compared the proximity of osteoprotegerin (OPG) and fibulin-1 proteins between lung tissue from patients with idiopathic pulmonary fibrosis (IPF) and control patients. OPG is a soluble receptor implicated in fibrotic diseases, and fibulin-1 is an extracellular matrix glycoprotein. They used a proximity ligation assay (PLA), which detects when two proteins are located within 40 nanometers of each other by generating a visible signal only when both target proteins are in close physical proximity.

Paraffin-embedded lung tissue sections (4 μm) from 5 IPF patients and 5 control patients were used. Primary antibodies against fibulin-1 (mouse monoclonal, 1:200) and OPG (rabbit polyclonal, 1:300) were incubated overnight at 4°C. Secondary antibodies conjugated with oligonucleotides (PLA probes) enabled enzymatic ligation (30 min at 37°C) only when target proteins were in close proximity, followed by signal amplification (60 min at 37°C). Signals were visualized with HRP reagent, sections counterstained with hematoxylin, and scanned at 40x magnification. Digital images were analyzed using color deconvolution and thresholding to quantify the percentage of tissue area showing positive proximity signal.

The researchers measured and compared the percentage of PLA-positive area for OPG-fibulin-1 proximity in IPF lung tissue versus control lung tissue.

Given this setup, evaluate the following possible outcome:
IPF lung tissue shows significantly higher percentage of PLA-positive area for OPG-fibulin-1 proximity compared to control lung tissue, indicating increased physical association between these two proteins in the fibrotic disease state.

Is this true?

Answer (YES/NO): NO